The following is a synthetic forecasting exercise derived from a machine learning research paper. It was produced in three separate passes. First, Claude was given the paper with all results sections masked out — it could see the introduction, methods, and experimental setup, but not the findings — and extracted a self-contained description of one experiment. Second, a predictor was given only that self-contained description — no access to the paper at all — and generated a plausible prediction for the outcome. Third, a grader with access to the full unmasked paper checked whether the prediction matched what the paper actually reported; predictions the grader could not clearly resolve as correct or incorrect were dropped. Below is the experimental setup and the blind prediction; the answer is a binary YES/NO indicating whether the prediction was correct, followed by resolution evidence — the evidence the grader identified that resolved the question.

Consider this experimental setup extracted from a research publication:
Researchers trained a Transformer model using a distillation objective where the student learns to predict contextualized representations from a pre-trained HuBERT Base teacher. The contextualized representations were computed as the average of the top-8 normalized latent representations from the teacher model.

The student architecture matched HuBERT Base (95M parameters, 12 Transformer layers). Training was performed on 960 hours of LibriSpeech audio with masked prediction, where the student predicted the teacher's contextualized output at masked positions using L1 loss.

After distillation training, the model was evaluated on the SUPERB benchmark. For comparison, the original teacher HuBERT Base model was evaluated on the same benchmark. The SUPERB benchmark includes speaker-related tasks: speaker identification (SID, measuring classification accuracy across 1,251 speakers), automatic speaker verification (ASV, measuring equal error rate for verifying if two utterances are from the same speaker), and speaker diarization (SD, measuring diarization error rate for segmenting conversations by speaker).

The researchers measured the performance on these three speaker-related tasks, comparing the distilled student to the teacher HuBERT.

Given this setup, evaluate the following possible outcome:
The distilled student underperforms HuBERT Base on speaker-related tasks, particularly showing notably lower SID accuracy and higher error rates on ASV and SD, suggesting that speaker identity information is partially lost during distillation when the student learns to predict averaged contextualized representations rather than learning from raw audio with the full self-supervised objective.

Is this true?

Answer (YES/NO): NO